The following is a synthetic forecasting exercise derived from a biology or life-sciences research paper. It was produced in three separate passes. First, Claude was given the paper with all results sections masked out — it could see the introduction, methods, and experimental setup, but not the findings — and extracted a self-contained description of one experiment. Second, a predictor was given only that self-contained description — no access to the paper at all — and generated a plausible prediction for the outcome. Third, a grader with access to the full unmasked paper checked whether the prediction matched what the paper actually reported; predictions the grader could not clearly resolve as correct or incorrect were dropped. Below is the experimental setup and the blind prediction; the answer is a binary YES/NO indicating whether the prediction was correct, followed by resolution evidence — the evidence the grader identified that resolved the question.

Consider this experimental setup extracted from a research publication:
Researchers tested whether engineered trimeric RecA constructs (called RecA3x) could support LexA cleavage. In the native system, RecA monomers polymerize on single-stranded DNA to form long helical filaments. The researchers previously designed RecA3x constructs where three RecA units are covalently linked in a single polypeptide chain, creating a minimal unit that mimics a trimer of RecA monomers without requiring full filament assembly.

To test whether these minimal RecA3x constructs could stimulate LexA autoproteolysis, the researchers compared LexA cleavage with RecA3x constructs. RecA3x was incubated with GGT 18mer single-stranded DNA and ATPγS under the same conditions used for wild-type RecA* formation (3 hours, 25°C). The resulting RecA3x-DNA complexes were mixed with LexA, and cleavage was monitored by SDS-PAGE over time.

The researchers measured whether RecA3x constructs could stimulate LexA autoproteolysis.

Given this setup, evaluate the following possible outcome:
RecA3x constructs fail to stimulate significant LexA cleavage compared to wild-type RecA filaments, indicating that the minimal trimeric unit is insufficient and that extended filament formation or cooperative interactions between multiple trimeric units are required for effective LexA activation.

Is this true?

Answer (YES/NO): NO